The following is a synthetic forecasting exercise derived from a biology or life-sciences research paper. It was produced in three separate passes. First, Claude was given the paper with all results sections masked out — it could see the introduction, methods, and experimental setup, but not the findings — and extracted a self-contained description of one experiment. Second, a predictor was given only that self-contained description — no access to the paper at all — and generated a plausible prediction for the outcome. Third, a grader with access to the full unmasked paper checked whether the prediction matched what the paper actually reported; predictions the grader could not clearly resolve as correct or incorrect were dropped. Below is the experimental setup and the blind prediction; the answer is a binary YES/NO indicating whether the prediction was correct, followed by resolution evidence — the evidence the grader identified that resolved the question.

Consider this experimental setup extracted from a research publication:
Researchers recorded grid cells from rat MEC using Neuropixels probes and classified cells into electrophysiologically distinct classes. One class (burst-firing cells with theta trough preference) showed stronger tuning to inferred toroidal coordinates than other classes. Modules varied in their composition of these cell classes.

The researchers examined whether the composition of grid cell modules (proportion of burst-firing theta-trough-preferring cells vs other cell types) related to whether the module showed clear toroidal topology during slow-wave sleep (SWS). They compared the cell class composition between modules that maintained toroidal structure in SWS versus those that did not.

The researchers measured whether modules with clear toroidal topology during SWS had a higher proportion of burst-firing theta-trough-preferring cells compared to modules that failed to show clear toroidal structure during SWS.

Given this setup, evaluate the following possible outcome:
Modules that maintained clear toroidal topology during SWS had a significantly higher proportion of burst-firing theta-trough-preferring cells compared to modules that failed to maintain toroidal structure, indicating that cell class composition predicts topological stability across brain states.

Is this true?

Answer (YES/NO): YES